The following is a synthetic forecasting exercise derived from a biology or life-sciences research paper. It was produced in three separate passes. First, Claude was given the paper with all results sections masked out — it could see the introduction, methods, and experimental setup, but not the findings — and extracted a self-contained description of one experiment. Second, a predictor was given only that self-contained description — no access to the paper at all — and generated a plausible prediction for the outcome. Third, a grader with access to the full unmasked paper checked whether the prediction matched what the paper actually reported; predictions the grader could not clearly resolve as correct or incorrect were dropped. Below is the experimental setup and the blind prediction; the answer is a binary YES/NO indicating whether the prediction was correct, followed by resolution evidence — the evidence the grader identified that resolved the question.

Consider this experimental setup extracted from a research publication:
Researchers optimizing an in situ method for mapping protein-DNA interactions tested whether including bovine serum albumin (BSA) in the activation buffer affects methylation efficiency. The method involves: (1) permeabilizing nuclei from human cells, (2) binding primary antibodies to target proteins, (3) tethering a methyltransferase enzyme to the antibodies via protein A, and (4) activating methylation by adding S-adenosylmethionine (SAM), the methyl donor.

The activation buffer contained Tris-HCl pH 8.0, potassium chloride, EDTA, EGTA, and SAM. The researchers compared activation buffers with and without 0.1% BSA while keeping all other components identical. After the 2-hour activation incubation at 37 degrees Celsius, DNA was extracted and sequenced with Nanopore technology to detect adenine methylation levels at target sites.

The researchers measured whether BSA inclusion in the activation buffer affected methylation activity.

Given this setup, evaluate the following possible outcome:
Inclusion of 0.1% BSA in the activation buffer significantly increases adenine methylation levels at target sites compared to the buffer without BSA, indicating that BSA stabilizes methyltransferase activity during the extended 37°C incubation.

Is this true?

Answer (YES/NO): YES